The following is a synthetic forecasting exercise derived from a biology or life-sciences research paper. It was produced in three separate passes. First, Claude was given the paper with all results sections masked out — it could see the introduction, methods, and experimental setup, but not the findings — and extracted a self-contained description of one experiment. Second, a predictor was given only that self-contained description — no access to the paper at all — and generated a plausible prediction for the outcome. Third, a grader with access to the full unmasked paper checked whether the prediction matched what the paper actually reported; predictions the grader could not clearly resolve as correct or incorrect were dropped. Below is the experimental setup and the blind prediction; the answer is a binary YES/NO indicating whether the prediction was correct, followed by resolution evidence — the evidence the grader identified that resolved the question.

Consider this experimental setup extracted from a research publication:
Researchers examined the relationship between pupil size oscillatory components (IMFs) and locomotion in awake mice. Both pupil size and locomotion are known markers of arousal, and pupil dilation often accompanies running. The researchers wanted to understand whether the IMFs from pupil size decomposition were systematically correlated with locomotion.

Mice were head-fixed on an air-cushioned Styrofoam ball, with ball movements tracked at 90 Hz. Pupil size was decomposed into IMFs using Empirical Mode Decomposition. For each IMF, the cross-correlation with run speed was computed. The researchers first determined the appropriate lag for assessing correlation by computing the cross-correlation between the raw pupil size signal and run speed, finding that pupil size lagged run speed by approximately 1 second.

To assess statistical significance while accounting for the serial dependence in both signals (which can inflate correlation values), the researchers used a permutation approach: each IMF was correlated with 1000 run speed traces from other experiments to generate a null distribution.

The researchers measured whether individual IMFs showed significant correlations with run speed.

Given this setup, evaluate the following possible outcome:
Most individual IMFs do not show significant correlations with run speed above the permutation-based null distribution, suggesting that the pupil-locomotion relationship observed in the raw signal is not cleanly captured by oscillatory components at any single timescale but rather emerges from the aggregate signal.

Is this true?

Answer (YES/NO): NO